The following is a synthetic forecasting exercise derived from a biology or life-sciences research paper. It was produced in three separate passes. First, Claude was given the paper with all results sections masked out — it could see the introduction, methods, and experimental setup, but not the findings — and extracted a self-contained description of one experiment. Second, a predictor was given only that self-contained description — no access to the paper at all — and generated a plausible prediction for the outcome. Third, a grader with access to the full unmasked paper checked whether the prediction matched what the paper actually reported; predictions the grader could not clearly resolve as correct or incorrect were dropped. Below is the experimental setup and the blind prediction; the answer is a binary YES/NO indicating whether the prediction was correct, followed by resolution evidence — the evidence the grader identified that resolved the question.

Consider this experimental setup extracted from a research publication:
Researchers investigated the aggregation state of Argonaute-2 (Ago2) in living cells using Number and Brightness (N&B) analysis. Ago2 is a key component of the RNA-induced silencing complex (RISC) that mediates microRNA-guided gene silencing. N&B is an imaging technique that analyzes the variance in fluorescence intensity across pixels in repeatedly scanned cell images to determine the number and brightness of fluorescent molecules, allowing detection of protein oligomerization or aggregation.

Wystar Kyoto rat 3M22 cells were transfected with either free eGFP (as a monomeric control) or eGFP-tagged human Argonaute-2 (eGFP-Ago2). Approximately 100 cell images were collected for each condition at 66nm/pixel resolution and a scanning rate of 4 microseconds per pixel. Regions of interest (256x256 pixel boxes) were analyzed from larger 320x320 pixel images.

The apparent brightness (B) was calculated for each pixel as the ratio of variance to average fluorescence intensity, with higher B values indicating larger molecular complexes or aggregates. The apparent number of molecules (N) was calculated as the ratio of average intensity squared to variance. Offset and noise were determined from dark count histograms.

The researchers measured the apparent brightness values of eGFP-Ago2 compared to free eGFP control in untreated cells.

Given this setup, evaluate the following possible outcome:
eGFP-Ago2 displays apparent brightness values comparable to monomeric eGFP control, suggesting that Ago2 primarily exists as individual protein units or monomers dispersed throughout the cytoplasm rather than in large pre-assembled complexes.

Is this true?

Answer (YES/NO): NO